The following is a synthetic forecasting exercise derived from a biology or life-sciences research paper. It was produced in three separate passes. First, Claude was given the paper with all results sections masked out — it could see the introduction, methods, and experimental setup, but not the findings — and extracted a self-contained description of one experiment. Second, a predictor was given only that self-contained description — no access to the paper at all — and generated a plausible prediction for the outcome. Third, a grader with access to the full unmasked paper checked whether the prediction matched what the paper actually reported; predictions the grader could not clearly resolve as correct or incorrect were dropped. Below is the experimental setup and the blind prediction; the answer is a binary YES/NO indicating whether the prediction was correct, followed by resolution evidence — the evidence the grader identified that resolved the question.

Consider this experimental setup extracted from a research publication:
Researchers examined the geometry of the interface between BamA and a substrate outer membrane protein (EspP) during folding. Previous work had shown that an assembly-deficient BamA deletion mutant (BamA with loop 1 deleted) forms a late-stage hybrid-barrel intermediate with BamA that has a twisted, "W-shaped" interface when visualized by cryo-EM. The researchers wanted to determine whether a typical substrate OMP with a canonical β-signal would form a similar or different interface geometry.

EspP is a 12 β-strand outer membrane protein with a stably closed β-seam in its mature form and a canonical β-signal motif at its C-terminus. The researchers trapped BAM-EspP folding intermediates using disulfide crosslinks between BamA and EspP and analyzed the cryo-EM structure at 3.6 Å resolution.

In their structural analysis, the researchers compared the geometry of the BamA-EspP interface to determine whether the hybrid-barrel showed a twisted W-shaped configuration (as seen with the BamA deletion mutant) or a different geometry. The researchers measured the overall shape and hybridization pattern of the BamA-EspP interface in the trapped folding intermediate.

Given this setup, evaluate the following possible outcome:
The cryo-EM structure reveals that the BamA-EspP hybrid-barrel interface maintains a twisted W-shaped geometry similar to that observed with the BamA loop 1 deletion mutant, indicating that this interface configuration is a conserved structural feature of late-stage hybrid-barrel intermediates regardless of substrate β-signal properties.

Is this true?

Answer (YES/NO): NO